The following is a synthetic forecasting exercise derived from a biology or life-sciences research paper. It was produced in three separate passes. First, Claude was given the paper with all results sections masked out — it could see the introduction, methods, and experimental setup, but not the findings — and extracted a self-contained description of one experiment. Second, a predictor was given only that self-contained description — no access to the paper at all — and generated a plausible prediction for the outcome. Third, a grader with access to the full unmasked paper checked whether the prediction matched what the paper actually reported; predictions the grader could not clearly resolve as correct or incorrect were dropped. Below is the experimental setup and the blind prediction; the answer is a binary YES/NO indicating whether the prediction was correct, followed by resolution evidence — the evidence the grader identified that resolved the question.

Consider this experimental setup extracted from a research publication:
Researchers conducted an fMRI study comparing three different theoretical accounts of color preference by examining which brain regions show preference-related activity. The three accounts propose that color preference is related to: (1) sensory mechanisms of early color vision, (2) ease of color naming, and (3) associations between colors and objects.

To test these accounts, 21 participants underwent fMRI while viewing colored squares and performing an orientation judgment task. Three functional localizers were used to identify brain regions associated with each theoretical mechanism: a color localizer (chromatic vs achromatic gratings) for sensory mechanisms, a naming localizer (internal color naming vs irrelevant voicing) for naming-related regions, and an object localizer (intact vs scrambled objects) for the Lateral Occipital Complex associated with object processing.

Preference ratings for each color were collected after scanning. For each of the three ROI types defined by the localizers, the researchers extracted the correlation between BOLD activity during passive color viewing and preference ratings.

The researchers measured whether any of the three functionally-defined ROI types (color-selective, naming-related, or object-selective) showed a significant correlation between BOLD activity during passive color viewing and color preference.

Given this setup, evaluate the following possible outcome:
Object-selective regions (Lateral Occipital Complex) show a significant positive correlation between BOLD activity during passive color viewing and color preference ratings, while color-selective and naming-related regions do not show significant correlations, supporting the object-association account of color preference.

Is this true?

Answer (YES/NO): NO